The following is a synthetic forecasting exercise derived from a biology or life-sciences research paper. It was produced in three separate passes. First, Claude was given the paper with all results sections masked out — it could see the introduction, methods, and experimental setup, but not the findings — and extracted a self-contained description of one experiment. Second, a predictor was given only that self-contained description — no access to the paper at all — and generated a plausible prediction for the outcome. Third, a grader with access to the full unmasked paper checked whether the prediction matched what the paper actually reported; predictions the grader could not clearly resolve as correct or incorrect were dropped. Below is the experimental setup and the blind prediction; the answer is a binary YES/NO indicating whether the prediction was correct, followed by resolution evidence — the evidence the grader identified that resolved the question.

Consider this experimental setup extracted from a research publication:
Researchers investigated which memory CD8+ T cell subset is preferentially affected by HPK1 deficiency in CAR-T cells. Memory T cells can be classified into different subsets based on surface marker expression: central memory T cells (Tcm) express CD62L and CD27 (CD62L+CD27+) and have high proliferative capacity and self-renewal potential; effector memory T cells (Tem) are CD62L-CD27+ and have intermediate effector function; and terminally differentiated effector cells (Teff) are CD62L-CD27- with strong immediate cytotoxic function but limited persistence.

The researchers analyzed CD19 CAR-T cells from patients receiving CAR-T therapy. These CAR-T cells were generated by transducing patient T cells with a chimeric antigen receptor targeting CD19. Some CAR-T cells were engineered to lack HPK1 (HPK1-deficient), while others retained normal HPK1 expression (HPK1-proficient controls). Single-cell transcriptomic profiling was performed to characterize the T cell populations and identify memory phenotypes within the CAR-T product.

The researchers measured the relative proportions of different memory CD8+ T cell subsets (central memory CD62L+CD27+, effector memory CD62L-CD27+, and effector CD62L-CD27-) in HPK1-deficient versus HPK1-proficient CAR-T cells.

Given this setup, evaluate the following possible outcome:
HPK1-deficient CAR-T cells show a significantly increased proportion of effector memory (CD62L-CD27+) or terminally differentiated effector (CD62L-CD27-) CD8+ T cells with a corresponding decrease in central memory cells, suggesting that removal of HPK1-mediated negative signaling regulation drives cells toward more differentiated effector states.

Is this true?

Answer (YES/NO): NO